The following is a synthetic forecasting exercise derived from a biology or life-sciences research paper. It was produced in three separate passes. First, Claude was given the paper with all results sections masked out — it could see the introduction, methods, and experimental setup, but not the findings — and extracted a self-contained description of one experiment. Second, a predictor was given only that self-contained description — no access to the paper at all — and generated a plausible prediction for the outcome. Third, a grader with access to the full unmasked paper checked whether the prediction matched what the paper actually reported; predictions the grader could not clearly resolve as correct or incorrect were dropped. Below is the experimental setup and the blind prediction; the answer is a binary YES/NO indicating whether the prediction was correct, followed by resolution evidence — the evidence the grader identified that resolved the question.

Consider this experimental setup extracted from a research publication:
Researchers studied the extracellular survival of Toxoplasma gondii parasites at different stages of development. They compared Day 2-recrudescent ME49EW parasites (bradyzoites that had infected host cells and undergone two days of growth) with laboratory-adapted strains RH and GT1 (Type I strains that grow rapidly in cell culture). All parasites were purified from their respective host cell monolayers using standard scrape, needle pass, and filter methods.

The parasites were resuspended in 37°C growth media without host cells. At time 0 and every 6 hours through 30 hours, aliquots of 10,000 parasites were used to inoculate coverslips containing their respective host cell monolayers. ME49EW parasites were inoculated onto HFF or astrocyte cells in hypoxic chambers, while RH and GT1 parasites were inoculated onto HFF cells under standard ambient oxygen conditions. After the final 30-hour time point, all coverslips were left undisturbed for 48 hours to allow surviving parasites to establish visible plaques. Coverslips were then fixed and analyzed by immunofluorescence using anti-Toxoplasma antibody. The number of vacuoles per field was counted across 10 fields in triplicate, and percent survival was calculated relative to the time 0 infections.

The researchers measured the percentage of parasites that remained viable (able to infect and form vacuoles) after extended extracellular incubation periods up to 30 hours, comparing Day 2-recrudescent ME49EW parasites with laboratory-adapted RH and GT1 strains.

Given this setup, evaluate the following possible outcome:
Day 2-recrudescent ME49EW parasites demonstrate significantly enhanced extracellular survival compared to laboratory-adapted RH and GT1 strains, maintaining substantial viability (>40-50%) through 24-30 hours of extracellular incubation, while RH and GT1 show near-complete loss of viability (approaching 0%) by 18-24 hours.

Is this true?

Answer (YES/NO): NO